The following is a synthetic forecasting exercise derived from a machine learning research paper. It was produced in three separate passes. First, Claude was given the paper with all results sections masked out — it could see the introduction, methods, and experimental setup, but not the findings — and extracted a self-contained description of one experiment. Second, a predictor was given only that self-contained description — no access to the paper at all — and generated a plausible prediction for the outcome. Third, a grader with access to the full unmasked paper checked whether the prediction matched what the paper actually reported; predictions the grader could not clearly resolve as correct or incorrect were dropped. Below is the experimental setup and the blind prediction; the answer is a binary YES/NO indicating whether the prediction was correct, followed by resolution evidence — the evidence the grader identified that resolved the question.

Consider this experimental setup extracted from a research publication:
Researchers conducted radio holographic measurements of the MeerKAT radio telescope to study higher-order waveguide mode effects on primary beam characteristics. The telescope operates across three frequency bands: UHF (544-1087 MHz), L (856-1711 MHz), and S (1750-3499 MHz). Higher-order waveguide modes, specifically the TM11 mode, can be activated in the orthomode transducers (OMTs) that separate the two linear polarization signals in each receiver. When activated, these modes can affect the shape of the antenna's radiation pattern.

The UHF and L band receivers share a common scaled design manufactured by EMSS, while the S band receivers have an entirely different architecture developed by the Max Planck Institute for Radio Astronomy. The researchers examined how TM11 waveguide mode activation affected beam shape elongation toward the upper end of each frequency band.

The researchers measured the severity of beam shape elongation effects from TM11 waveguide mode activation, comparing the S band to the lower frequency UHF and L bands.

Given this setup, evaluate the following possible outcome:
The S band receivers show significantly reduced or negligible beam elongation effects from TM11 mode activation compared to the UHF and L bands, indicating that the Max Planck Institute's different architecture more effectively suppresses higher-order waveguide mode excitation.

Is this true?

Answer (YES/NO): NO